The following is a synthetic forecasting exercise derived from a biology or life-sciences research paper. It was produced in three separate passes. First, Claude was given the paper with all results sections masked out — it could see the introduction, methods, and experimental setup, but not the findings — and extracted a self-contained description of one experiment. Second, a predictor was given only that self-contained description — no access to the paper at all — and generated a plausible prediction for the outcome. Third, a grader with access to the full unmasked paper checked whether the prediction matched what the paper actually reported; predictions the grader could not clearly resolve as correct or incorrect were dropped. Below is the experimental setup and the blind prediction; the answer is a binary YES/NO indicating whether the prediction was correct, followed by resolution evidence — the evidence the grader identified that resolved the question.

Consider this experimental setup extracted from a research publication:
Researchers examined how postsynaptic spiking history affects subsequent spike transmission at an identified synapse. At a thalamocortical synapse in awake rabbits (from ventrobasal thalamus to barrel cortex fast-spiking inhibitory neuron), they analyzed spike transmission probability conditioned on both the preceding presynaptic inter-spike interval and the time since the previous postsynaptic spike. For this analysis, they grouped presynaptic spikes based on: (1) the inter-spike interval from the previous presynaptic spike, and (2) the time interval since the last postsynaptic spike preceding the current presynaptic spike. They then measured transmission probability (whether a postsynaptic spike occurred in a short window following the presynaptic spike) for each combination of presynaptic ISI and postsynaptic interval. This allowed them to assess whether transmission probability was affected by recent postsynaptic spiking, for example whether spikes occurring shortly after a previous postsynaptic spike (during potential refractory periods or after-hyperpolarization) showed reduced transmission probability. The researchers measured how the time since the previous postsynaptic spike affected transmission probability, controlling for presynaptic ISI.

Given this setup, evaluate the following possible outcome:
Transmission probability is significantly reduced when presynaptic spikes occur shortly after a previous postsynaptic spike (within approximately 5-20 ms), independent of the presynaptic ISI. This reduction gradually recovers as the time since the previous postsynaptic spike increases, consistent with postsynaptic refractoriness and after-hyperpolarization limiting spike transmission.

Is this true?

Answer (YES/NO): NO